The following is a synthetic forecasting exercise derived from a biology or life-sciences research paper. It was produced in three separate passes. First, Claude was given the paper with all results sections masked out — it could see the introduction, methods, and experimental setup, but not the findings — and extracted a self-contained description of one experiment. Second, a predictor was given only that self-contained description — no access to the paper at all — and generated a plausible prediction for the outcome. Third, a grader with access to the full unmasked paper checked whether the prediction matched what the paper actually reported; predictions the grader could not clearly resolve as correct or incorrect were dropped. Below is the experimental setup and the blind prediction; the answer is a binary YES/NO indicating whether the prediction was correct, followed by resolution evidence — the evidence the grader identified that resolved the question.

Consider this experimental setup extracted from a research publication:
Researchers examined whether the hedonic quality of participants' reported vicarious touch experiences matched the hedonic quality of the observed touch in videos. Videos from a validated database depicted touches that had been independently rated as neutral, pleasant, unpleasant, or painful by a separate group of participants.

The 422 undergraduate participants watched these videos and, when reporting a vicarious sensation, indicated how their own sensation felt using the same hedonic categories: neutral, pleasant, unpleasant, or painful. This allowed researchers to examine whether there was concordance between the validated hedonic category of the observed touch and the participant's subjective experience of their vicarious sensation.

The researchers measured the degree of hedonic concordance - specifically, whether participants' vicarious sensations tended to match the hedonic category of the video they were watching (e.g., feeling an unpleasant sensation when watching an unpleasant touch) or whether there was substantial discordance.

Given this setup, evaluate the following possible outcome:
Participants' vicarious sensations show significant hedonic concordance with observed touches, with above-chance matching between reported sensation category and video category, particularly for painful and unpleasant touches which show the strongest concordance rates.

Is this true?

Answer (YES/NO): NO